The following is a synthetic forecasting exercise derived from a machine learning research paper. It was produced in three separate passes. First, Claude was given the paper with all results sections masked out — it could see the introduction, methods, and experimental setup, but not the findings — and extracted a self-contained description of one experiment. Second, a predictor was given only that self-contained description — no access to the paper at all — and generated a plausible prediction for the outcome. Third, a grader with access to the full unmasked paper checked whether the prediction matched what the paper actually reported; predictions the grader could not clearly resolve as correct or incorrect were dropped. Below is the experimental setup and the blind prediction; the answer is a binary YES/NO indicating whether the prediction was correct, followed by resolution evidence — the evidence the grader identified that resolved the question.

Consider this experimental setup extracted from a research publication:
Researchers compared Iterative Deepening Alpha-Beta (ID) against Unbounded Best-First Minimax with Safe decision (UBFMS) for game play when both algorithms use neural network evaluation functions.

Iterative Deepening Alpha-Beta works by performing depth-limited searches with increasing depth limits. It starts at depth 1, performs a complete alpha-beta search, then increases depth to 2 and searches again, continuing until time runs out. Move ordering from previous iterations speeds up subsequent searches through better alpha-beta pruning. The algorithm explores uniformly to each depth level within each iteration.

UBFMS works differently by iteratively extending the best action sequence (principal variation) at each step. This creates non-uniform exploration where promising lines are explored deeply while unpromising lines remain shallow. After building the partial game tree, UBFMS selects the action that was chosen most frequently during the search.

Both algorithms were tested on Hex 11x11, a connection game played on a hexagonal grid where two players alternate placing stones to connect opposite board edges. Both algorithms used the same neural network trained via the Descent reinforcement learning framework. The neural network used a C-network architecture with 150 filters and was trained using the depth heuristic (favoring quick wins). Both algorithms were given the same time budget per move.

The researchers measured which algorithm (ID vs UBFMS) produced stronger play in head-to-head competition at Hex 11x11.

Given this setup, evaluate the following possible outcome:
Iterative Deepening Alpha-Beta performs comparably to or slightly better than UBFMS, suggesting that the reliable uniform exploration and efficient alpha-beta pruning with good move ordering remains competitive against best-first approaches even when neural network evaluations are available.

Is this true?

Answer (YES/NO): NO